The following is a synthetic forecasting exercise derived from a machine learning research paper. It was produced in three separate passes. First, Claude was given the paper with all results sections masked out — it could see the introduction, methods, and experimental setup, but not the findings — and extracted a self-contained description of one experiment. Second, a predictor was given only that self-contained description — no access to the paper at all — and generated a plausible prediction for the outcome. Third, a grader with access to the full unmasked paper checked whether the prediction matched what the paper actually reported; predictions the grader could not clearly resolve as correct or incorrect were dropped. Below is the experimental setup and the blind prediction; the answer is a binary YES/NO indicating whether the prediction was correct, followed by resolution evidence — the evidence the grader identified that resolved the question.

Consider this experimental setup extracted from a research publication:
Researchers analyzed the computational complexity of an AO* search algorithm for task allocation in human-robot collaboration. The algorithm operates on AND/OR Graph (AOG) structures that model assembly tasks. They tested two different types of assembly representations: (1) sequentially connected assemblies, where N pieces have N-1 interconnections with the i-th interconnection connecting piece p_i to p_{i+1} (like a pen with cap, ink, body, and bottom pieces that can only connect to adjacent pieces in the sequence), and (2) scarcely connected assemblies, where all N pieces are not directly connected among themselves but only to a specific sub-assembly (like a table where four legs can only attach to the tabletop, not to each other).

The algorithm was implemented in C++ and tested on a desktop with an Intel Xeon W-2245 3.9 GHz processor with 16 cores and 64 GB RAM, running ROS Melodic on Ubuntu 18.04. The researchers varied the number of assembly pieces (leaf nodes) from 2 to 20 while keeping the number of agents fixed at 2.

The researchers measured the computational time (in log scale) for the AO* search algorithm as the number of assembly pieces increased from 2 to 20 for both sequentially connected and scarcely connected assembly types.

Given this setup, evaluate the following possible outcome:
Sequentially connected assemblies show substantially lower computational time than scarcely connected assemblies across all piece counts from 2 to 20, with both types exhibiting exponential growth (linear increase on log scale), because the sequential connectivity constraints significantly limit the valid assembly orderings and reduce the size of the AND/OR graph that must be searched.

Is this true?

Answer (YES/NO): NO